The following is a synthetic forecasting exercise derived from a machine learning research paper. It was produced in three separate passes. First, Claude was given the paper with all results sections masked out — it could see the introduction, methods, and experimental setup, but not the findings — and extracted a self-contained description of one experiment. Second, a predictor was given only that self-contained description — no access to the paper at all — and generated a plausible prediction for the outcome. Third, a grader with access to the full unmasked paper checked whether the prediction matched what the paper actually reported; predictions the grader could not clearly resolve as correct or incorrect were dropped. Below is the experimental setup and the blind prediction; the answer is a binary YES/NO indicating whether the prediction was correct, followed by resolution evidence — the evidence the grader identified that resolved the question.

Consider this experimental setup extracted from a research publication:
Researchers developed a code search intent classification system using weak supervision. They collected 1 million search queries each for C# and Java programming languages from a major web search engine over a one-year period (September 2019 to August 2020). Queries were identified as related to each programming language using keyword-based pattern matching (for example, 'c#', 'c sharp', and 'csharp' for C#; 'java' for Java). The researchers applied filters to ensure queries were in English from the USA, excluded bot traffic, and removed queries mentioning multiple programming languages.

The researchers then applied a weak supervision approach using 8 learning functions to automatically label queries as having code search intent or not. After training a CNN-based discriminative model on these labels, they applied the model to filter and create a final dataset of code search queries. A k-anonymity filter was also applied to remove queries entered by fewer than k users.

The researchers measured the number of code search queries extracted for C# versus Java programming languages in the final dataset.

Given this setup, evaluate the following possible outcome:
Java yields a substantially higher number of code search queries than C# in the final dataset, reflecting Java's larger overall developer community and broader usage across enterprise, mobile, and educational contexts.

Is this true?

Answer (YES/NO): YES